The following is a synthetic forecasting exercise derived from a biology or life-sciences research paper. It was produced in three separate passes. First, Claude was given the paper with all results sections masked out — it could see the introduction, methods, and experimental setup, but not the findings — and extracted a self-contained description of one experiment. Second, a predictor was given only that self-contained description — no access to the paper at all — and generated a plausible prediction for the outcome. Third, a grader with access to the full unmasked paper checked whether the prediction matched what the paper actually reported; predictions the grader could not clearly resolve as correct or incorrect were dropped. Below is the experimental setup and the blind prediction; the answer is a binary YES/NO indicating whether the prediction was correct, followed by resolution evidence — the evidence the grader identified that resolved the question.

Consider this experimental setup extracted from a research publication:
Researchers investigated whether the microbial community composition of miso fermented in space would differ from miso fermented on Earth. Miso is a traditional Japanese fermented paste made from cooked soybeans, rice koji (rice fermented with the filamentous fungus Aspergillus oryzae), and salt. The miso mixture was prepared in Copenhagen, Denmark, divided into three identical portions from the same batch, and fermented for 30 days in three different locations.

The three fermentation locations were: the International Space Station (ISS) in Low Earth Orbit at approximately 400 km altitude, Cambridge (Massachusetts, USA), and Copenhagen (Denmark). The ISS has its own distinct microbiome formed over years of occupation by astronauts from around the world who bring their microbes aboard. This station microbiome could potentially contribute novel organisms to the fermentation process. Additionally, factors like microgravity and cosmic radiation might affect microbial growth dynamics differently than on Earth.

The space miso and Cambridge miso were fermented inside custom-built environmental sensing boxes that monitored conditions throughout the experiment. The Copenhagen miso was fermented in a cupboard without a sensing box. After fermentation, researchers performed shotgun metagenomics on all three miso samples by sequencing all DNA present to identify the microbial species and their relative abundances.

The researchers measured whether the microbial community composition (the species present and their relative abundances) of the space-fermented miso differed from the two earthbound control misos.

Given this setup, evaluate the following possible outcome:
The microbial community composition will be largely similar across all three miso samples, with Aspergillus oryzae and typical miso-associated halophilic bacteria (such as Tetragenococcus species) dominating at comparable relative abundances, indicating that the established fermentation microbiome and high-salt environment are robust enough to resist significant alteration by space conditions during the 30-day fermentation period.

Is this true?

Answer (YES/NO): NO